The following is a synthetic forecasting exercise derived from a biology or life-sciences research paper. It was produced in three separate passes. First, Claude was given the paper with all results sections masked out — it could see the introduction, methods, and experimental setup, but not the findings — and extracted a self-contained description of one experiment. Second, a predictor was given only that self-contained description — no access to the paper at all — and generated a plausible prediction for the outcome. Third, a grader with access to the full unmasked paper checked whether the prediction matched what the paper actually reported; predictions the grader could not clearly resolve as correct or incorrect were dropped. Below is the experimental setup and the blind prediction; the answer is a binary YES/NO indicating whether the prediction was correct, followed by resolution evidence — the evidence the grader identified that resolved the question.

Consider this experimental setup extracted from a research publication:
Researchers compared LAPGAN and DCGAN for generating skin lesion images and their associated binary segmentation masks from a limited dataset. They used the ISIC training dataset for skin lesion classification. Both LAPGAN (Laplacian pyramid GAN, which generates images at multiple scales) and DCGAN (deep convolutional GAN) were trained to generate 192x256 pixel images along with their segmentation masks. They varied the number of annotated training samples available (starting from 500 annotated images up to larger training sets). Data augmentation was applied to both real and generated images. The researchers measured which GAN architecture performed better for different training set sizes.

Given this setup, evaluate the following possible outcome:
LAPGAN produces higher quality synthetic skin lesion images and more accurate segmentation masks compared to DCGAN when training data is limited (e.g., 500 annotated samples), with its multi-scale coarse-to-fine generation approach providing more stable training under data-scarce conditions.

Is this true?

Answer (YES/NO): YES